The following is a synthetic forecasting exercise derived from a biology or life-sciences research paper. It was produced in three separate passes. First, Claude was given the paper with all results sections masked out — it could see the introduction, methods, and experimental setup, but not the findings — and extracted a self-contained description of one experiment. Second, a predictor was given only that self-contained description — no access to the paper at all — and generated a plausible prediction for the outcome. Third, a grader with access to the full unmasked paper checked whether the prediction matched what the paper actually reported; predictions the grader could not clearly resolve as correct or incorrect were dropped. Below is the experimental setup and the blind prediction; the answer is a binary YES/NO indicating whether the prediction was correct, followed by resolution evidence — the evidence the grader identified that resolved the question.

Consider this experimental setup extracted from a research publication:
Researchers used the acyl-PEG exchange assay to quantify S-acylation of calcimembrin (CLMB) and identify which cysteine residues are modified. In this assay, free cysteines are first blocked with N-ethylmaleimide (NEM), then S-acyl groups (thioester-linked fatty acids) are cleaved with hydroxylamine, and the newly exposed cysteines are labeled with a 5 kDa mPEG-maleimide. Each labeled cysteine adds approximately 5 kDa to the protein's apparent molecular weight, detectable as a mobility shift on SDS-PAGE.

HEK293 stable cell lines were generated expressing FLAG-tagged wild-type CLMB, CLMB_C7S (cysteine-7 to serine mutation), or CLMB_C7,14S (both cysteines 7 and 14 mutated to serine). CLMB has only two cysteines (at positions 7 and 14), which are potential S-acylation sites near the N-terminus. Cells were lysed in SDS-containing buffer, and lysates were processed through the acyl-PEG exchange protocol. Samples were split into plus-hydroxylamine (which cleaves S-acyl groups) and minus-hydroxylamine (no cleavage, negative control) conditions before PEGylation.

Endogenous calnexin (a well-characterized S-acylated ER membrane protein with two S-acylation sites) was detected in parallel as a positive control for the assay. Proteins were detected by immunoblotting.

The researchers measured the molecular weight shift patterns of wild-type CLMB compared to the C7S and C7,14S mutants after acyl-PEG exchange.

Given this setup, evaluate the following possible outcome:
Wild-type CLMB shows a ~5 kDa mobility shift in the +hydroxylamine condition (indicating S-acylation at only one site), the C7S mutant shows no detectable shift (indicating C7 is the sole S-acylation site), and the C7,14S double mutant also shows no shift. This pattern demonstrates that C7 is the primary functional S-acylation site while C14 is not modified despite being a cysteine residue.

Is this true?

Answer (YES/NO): NO